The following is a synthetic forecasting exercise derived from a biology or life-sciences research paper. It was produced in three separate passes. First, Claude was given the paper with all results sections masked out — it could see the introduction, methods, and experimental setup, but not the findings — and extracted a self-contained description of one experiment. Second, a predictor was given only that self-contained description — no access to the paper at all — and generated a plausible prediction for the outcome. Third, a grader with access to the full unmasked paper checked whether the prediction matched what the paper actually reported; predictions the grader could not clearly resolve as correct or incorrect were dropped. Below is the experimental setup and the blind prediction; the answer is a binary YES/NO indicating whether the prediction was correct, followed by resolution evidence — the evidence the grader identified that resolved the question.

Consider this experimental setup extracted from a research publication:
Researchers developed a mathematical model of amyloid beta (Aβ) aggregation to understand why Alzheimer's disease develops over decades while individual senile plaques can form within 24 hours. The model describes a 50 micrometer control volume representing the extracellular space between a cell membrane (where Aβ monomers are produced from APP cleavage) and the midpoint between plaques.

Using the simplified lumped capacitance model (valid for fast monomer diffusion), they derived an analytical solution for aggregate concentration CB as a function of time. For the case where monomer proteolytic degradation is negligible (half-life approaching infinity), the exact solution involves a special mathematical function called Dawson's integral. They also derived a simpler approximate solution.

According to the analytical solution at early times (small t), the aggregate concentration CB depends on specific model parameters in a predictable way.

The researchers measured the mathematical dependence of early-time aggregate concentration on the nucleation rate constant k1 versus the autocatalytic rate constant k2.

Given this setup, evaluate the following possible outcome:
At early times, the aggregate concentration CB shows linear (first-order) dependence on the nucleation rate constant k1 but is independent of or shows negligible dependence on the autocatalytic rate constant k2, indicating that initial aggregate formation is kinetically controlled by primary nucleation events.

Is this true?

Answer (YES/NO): YES